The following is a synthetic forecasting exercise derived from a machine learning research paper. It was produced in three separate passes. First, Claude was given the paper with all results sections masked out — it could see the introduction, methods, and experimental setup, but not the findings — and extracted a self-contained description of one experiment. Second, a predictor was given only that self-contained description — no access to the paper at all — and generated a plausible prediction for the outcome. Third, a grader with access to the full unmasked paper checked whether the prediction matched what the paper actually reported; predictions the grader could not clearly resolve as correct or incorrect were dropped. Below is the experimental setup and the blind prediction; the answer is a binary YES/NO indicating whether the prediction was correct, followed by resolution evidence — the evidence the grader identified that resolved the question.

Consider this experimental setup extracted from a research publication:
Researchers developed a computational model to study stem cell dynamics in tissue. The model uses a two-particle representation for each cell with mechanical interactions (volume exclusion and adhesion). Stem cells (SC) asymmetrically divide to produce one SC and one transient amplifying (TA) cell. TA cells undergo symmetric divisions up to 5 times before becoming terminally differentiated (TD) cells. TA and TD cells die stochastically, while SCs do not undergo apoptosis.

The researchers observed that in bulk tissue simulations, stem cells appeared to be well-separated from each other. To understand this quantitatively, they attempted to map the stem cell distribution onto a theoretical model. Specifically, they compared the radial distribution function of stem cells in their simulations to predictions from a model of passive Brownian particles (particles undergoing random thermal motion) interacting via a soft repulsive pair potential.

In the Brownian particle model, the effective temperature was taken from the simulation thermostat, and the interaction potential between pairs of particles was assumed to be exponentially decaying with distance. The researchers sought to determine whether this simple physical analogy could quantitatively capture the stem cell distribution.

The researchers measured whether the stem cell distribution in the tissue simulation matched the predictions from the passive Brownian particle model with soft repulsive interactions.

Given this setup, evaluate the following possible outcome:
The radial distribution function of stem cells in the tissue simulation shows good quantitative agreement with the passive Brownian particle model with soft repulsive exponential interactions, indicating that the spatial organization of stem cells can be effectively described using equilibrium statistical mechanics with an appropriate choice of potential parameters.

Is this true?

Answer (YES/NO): YES